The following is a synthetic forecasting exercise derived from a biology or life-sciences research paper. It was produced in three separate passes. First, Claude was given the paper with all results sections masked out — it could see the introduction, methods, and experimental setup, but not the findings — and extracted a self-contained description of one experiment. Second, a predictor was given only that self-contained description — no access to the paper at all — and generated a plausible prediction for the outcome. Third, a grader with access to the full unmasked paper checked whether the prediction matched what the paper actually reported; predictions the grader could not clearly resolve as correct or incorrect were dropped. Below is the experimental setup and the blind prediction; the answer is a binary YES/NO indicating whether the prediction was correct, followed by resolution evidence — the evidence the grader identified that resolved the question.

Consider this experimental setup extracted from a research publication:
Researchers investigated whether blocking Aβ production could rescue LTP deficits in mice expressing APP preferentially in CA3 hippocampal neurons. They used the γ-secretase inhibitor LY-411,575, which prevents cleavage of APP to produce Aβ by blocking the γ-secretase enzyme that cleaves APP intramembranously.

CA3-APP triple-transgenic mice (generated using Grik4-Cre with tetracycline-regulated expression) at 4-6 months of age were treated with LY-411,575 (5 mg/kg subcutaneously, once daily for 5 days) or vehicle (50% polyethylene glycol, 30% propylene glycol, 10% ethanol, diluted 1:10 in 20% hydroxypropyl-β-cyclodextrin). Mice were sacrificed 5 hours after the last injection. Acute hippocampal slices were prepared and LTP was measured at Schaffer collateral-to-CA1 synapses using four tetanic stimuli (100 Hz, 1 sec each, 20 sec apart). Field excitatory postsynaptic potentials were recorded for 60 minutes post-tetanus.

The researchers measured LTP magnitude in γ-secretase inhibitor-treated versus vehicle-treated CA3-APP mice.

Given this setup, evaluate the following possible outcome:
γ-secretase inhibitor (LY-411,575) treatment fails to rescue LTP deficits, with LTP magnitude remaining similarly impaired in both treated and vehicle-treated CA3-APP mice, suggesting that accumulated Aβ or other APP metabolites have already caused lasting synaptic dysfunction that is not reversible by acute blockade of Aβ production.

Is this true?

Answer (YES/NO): NO